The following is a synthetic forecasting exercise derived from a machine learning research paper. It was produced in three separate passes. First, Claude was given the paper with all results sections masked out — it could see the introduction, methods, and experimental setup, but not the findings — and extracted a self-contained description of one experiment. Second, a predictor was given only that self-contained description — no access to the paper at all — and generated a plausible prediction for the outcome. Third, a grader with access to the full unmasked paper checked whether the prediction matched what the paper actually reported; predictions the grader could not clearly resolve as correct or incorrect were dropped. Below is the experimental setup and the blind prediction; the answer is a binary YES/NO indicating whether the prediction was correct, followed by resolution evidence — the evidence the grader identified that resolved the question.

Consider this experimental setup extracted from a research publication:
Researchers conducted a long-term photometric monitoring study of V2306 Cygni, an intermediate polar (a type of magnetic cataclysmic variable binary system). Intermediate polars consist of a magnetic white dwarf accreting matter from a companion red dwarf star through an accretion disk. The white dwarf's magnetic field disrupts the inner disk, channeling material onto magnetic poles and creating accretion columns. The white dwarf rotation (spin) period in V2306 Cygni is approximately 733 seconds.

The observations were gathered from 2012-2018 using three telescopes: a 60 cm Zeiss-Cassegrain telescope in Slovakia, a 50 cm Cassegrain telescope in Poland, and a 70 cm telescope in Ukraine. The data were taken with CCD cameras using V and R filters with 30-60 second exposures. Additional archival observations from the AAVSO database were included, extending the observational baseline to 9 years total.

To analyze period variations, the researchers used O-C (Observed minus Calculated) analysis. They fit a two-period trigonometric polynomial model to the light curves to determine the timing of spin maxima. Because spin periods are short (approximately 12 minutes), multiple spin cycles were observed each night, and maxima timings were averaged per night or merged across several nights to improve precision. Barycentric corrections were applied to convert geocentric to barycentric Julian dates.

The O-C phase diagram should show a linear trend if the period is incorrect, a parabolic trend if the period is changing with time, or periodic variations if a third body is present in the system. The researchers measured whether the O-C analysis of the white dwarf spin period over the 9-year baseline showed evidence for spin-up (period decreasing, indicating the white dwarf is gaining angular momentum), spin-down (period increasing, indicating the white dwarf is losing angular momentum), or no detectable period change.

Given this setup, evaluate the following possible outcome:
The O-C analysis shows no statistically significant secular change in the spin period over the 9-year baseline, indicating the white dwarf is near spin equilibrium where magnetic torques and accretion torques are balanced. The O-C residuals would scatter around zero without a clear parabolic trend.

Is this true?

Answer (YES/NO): NO